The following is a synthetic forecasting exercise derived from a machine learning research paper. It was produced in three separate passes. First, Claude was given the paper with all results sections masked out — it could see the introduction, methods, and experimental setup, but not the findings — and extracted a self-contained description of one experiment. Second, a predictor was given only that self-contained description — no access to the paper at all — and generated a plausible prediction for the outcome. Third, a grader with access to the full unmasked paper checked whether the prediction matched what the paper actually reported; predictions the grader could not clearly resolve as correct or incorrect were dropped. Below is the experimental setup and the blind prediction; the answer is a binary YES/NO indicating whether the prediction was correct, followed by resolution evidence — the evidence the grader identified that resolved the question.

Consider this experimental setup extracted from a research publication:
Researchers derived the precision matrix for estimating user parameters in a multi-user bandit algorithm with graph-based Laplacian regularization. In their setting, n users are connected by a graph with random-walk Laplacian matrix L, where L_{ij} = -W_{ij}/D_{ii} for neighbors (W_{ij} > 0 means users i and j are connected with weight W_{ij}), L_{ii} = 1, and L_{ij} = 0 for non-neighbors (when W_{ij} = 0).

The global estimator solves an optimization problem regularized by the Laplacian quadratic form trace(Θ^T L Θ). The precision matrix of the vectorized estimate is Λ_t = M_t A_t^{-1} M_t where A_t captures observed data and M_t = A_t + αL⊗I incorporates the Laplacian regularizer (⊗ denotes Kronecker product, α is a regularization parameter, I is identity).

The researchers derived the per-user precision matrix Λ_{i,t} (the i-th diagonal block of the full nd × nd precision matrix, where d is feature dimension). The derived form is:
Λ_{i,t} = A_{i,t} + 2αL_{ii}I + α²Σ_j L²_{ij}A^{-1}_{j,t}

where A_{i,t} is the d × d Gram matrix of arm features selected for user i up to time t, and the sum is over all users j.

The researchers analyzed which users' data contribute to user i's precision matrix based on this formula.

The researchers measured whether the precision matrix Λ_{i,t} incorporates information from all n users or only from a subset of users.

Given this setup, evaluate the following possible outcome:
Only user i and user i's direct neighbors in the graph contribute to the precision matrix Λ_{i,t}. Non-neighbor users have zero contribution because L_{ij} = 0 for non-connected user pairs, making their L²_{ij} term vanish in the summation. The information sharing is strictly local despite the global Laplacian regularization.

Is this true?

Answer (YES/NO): YES